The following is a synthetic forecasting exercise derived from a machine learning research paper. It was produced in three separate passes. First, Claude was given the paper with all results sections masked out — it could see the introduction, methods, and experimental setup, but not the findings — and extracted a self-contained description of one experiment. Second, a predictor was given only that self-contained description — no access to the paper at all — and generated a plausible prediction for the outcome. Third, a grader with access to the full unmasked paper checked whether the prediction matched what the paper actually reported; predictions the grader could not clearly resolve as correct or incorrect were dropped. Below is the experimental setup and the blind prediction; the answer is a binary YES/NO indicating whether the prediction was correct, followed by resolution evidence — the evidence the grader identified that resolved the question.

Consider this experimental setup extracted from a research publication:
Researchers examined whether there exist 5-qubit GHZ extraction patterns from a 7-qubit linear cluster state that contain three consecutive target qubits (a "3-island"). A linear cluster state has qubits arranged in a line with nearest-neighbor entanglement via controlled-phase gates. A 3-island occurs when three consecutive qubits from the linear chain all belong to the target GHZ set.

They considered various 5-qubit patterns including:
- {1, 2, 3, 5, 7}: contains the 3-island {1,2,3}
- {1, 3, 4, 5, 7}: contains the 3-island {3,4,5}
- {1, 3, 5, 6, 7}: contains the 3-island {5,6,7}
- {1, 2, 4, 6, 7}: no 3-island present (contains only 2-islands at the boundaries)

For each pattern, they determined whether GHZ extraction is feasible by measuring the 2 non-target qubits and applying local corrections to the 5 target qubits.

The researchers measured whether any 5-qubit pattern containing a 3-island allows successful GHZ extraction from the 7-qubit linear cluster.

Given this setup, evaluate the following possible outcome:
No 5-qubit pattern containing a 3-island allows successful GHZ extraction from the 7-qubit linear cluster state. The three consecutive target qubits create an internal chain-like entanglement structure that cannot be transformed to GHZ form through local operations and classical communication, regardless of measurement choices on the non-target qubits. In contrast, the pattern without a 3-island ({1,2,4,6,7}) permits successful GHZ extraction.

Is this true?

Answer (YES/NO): YES